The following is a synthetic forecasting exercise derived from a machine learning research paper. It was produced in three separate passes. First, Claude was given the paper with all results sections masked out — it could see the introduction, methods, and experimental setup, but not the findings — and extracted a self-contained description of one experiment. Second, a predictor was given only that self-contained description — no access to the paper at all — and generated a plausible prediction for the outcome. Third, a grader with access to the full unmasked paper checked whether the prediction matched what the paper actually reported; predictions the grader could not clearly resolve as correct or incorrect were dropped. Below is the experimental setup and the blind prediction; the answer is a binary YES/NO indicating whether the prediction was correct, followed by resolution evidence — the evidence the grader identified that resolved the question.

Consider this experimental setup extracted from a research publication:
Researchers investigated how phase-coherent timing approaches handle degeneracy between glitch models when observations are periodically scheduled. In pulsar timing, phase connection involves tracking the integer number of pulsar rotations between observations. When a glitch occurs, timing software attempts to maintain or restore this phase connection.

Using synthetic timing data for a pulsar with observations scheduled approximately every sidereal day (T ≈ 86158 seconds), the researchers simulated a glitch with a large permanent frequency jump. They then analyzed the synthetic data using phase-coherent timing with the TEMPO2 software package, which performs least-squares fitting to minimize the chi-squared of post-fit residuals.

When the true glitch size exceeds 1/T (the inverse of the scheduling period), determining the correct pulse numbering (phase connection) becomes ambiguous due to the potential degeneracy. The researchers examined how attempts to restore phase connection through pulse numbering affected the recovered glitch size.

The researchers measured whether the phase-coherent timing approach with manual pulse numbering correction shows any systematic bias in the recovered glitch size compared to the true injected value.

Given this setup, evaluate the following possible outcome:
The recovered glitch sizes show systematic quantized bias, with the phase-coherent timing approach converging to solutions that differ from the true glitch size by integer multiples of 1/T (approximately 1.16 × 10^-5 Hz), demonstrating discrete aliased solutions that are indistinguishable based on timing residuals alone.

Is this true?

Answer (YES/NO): YES